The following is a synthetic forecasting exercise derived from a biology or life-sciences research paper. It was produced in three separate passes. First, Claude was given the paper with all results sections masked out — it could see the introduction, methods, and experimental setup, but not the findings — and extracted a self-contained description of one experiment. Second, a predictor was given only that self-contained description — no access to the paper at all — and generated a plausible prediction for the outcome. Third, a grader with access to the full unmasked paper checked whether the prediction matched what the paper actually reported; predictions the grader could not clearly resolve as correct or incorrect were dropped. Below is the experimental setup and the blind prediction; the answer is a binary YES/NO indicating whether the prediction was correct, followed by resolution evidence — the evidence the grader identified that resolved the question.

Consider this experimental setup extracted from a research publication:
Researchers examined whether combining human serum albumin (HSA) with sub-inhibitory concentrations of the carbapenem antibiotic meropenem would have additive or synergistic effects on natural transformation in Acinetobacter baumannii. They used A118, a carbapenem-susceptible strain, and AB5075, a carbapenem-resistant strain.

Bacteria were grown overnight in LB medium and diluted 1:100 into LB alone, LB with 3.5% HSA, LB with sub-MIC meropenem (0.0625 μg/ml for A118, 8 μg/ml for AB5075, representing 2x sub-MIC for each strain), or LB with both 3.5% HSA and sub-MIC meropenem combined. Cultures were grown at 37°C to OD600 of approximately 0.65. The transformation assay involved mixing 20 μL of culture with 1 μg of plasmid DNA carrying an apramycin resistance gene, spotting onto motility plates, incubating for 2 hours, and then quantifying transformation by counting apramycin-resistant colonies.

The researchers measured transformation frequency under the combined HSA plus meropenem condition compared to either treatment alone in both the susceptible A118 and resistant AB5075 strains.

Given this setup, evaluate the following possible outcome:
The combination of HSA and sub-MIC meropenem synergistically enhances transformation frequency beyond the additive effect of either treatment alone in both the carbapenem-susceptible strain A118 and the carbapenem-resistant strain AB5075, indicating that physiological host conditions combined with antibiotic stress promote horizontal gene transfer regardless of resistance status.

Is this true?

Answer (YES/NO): NO